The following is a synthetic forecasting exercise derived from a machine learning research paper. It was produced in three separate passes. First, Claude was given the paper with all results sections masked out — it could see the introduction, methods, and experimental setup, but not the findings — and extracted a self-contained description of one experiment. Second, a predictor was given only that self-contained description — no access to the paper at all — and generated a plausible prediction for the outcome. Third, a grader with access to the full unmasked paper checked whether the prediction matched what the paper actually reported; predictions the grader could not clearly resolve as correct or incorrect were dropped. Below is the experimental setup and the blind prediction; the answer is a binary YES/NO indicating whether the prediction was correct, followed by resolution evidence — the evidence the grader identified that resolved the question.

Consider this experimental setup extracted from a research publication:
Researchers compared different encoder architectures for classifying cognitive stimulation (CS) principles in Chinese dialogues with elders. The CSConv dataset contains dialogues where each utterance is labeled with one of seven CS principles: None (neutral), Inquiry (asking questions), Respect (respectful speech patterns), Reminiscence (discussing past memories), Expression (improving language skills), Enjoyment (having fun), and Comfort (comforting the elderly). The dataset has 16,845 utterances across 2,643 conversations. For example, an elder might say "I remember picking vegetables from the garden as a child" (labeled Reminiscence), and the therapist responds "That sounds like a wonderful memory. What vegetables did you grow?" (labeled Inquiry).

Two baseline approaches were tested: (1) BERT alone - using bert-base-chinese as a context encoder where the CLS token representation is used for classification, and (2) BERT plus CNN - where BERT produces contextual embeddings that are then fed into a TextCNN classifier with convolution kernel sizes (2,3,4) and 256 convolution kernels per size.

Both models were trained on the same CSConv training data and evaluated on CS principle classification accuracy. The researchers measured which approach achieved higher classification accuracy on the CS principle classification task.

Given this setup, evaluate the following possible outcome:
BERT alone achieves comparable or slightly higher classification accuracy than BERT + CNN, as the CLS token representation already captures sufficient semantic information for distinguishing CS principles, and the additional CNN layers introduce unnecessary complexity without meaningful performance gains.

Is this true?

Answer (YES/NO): YES